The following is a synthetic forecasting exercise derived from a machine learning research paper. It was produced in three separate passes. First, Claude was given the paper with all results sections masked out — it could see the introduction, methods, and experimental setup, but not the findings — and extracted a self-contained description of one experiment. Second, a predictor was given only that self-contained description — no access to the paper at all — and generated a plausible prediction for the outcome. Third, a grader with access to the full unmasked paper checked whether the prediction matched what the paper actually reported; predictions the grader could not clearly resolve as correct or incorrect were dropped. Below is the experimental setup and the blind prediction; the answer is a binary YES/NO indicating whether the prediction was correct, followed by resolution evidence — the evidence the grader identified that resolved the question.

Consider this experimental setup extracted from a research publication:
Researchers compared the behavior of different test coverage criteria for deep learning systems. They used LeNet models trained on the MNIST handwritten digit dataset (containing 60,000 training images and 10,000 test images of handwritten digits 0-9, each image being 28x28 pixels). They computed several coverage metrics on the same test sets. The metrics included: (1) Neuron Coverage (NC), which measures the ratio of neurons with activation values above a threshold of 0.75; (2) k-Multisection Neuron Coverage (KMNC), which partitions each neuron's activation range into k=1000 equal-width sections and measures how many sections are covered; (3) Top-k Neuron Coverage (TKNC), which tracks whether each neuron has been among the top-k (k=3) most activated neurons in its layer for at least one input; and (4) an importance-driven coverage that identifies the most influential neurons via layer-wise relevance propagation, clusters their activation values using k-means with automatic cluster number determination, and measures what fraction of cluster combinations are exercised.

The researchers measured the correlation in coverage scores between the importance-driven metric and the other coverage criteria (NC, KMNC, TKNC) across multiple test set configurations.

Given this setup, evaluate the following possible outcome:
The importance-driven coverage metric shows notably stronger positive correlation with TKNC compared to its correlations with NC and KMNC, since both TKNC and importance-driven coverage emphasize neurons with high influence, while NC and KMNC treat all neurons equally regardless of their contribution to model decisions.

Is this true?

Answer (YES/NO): NO